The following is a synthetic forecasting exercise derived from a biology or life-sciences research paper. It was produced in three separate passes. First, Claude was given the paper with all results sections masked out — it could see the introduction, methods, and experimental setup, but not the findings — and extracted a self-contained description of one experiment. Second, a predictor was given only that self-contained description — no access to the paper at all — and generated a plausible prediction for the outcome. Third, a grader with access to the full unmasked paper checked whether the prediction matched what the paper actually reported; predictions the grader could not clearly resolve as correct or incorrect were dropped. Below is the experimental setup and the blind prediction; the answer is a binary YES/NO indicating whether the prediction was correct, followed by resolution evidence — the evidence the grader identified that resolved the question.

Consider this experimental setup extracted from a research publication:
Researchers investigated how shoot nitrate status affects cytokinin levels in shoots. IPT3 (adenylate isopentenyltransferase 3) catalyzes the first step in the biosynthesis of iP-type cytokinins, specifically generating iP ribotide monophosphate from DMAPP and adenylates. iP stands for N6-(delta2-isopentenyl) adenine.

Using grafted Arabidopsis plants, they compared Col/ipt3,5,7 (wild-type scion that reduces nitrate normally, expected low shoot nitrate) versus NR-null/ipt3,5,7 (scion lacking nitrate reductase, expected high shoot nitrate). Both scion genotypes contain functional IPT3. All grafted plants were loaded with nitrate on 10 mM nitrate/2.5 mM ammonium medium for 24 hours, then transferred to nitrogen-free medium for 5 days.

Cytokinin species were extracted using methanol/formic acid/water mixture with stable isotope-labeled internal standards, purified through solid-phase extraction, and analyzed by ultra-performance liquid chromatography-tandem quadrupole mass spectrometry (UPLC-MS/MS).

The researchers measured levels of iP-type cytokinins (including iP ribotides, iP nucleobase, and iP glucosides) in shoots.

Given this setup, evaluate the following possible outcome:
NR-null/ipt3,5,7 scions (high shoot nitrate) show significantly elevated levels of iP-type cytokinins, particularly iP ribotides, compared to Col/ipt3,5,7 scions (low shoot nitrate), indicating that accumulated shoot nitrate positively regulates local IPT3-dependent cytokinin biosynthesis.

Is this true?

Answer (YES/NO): YES